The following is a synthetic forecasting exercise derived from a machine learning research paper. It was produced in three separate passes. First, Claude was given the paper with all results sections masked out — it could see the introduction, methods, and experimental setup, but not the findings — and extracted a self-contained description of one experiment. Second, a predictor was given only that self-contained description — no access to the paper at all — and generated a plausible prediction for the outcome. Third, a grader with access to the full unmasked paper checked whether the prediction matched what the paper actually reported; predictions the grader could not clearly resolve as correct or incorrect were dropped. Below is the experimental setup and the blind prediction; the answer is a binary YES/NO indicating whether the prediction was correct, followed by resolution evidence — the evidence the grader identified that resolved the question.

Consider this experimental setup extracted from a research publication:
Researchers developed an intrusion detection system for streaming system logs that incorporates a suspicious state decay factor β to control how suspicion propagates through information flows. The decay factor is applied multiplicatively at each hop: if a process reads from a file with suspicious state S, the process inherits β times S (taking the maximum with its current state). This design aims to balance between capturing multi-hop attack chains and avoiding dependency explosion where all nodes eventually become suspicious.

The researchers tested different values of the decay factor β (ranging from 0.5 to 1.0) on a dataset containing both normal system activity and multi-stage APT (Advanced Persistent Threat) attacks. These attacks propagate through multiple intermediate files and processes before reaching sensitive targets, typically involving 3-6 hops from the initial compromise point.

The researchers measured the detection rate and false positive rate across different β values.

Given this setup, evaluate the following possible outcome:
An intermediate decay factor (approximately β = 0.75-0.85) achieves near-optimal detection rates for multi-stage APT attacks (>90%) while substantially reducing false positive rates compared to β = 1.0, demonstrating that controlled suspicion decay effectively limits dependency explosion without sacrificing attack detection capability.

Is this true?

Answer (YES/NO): NO